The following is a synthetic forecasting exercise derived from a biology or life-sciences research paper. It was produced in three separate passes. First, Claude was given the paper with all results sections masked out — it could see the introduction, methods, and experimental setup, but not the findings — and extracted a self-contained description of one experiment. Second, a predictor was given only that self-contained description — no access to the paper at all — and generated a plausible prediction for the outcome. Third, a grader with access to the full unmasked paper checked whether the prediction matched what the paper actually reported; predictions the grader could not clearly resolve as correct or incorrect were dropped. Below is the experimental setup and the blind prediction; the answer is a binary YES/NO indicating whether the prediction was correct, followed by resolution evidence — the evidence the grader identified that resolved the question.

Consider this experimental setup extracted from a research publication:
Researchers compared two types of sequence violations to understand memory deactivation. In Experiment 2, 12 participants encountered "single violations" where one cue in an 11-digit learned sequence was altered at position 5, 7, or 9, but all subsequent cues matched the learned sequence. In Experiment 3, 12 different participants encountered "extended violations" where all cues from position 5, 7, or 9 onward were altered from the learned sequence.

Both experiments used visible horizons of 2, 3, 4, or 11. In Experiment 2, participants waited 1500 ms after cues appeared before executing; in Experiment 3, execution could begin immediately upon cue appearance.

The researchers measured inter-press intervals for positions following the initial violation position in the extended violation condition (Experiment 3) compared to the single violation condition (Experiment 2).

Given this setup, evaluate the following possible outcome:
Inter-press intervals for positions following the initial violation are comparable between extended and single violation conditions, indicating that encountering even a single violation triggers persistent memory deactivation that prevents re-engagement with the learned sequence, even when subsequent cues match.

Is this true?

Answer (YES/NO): NO